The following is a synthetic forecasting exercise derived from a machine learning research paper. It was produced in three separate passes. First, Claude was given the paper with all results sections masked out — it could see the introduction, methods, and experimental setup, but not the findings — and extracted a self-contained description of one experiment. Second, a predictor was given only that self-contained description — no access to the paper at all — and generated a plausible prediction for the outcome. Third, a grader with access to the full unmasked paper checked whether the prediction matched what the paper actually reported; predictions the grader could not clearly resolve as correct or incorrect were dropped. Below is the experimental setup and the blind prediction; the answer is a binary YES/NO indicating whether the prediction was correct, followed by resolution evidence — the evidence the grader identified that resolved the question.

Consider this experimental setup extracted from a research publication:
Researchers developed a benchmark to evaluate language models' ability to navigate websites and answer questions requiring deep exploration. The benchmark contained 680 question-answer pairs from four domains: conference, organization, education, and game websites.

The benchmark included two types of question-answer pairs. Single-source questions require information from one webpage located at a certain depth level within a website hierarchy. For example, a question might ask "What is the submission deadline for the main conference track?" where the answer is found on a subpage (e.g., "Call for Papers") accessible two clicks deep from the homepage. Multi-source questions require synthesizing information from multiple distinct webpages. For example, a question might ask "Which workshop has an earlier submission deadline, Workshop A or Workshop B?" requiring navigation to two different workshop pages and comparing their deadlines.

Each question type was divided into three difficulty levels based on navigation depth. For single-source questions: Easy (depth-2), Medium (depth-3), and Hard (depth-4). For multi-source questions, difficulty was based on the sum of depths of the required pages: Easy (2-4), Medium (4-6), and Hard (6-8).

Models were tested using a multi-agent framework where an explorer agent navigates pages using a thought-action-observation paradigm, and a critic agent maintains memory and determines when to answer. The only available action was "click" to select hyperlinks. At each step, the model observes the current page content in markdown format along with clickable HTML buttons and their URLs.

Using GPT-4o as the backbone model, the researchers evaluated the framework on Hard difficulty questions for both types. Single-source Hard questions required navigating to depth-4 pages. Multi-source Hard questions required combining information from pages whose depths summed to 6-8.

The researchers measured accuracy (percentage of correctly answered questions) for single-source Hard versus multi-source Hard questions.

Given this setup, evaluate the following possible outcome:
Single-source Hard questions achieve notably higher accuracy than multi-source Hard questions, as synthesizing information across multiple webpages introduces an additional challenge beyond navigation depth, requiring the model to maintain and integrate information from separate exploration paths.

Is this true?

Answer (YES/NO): YES